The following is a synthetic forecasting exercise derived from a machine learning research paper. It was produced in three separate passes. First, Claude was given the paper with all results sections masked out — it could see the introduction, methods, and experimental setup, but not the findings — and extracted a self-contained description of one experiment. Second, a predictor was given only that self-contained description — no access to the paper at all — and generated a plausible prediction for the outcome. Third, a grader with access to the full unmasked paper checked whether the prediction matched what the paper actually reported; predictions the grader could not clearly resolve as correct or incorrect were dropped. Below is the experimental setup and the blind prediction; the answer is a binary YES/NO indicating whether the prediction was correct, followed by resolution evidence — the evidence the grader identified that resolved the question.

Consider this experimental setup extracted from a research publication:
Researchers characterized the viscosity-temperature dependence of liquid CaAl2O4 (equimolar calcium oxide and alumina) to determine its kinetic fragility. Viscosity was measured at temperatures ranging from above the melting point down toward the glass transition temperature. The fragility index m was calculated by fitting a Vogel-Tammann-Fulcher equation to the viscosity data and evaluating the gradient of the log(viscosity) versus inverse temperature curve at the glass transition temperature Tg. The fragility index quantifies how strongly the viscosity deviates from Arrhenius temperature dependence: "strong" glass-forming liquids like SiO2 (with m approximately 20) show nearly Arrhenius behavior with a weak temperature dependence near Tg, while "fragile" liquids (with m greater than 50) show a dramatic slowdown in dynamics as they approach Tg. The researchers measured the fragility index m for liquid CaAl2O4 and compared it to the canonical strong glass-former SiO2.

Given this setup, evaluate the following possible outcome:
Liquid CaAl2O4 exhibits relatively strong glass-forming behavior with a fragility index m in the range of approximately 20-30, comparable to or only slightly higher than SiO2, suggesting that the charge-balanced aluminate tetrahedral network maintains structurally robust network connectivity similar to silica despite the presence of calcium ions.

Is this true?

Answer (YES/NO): NO